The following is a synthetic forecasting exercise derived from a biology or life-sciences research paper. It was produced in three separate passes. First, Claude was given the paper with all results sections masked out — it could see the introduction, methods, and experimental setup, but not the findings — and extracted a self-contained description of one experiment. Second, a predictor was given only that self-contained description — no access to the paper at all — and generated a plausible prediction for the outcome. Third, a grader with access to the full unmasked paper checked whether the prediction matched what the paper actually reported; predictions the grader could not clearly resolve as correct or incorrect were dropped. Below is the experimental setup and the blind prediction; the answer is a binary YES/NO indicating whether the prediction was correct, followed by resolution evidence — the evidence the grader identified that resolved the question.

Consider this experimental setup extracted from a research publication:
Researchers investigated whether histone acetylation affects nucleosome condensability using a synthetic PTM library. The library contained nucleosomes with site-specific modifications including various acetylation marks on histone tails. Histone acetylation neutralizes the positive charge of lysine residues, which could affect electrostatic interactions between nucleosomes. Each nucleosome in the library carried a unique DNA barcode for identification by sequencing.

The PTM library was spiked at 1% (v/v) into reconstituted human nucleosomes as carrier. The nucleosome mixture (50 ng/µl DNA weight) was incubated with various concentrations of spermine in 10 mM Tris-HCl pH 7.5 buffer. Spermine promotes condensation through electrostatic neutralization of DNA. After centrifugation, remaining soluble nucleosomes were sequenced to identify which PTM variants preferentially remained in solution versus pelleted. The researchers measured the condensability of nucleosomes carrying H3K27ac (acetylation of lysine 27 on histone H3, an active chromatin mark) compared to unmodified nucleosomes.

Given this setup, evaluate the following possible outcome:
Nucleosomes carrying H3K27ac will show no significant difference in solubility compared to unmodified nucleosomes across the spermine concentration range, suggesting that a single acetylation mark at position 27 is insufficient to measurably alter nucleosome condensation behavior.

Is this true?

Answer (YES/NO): NO